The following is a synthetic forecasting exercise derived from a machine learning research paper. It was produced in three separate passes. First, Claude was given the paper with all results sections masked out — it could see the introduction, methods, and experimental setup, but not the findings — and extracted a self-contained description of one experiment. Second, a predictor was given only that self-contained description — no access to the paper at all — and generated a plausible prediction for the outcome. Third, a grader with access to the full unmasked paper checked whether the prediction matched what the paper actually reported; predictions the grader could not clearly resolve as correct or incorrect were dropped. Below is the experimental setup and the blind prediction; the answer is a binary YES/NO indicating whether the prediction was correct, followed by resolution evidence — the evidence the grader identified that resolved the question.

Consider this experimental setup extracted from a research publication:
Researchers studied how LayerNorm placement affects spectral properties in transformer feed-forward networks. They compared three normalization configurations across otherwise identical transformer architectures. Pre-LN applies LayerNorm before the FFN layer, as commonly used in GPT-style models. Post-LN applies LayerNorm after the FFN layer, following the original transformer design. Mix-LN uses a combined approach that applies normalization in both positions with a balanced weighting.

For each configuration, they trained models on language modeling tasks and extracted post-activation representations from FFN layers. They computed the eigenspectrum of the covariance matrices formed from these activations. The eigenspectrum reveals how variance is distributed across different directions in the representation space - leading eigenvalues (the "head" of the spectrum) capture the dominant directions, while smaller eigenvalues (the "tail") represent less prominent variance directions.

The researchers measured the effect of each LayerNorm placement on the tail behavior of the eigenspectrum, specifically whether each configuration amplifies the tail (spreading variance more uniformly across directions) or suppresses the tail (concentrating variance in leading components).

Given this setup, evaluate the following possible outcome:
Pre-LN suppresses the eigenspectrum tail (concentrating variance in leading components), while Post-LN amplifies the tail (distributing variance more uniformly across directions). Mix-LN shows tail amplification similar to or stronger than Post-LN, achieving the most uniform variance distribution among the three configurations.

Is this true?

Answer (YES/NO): NO